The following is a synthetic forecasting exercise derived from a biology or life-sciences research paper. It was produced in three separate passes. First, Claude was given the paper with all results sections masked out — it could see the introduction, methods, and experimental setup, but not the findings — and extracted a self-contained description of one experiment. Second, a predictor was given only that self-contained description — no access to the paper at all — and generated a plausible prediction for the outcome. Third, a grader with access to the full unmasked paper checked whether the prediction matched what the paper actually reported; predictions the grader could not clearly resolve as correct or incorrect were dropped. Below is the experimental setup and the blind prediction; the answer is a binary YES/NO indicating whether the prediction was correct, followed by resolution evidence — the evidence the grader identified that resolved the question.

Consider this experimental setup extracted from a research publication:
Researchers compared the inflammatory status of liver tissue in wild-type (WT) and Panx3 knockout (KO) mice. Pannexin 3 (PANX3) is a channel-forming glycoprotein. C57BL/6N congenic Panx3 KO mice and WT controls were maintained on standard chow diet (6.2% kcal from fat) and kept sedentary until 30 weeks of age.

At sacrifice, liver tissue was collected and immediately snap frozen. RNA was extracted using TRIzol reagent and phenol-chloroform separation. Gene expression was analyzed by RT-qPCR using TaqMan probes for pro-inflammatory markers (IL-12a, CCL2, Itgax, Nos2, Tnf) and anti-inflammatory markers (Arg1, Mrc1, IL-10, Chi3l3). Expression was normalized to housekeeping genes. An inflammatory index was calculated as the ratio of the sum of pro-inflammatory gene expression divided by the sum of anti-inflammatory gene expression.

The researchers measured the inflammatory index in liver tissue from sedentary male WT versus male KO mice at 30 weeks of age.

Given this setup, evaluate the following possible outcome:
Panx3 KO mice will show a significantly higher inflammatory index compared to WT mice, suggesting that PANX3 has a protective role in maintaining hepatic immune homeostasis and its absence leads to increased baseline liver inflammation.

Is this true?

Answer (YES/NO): NO